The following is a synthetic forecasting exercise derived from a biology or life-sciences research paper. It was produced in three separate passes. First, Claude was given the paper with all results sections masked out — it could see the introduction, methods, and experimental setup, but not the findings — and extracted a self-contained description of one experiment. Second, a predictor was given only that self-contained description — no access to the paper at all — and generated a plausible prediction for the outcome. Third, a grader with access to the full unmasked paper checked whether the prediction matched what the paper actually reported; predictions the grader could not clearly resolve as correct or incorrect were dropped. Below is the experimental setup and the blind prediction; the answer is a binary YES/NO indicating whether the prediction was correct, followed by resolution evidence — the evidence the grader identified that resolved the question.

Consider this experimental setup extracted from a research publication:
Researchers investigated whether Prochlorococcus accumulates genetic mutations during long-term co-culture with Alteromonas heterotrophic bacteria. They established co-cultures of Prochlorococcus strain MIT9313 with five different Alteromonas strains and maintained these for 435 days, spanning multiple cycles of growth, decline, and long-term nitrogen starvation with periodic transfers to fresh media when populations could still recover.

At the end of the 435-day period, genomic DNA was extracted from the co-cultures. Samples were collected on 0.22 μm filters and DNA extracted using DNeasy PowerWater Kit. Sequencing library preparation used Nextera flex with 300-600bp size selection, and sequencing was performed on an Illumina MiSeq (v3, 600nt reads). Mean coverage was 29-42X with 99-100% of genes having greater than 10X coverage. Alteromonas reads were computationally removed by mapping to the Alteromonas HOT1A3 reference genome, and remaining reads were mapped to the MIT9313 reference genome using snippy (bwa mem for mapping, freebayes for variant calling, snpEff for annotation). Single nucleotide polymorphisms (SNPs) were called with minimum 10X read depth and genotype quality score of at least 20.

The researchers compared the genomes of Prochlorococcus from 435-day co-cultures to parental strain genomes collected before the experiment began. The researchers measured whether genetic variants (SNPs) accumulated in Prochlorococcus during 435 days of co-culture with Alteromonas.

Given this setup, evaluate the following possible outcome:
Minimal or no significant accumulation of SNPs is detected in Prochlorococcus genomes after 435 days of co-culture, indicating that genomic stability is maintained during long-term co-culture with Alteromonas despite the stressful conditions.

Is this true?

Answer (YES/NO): NO